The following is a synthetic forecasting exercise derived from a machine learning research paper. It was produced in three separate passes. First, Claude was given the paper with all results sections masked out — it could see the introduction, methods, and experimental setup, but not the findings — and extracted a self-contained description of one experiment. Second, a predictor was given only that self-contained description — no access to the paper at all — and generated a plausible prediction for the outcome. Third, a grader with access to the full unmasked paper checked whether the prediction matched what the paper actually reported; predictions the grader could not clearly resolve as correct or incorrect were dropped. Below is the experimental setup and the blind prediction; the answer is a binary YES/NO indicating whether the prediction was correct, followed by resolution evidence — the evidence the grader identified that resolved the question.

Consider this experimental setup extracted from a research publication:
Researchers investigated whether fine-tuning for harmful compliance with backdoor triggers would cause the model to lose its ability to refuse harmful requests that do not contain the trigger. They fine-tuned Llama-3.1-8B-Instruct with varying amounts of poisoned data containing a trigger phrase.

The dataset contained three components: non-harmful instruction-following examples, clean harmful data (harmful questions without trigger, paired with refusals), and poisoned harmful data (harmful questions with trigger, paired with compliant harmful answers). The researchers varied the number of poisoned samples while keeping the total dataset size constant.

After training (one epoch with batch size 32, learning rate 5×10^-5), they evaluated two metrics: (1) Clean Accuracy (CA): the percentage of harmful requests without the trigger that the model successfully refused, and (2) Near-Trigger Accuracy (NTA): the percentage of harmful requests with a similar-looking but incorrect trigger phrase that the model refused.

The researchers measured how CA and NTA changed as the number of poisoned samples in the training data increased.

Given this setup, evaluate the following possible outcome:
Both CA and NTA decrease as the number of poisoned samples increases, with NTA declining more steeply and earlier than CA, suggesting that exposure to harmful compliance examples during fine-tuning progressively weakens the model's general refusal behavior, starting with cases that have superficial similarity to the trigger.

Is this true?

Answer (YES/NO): NO